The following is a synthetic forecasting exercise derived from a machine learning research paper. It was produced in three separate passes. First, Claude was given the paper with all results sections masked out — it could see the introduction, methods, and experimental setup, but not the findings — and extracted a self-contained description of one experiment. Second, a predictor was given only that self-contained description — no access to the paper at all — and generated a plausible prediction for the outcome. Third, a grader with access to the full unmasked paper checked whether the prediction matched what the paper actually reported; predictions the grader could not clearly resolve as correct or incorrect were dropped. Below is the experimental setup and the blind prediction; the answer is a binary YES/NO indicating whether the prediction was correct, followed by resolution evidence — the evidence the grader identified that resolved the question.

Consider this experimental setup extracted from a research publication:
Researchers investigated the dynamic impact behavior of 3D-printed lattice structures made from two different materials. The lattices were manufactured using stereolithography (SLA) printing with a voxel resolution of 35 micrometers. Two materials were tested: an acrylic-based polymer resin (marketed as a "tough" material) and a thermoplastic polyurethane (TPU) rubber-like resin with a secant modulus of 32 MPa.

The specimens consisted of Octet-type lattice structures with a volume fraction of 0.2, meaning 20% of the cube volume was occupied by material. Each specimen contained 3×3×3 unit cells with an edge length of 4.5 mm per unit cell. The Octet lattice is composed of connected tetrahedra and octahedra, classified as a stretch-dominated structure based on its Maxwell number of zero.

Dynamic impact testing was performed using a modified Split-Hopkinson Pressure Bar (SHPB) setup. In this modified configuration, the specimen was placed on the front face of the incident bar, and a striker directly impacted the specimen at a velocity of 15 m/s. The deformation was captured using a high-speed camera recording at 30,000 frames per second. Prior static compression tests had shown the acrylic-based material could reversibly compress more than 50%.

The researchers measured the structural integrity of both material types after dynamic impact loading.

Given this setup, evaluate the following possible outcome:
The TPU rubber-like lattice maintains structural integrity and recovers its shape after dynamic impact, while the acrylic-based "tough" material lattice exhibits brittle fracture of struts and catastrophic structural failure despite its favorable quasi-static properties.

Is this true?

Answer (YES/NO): YES